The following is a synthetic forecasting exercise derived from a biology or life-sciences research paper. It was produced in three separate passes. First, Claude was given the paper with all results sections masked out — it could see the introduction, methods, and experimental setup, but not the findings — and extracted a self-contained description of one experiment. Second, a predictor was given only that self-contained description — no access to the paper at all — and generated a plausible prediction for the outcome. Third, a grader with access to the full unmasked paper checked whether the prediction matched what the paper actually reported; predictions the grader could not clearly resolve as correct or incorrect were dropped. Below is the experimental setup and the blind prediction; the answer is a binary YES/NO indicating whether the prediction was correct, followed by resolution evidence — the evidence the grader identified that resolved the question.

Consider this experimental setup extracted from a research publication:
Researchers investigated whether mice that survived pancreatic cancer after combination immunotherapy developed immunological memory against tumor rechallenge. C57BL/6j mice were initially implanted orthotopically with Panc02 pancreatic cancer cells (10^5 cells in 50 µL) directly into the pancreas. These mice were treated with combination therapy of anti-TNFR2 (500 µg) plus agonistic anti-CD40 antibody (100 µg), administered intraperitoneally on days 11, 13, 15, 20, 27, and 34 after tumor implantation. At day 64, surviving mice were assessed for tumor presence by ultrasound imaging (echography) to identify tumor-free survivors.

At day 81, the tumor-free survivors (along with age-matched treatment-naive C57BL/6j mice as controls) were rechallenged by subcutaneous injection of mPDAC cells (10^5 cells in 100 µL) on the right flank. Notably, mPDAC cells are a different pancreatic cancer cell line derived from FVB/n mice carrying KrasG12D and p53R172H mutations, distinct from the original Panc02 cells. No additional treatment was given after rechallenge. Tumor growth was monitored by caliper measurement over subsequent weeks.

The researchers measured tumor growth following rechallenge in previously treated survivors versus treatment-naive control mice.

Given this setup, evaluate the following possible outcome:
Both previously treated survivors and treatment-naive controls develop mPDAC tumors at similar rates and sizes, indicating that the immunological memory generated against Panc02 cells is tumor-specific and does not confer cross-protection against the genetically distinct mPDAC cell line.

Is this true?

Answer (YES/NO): NO